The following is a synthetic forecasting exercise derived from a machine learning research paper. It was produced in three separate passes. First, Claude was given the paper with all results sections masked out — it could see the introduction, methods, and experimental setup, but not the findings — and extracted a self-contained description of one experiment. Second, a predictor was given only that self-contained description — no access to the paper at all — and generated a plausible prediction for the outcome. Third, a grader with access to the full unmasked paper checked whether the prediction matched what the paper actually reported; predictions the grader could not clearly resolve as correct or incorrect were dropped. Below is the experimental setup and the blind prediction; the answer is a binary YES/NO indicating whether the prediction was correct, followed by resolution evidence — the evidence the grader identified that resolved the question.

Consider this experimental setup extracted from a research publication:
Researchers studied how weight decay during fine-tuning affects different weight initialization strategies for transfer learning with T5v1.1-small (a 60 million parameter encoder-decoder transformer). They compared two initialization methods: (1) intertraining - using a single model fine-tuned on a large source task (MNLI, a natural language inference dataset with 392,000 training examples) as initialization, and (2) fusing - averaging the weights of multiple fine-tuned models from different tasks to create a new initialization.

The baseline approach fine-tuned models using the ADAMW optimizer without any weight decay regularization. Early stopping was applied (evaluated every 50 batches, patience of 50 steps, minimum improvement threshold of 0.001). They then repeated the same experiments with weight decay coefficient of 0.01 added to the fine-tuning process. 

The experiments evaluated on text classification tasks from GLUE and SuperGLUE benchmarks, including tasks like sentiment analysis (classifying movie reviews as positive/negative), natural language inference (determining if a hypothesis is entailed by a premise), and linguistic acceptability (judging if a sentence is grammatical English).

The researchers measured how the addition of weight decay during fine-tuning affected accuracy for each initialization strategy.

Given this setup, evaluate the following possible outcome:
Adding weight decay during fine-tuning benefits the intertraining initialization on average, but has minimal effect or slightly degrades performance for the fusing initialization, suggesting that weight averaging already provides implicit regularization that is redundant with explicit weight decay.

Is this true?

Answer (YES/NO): NO